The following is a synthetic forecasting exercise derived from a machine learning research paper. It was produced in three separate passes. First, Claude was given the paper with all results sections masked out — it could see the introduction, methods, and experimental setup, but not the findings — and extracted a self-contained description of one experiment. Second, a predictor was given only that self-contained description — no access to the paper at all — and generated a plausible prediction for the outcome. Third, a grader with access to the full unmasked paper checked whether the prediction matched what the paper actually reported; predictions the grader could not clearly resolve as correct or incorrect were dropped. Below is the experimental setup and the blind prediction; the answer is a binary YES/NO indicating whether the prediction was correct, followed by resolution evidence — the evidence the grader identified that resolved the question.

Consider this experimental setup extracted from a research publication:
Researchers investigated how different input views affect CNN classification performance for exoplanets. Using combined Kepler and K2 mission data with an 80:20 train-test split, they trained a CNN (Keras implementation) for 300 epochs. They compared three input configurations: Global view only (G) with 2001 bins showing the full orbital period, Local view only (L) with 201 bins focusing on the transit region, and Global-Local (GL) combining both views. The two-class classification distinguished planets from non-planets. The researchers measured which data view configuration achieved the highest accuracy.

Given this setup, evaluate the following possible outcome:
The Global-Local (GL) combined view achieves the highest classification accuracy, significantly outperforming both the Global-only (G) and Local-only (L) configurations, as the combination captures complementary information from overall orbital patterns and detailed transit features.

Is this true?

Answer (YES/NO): NO